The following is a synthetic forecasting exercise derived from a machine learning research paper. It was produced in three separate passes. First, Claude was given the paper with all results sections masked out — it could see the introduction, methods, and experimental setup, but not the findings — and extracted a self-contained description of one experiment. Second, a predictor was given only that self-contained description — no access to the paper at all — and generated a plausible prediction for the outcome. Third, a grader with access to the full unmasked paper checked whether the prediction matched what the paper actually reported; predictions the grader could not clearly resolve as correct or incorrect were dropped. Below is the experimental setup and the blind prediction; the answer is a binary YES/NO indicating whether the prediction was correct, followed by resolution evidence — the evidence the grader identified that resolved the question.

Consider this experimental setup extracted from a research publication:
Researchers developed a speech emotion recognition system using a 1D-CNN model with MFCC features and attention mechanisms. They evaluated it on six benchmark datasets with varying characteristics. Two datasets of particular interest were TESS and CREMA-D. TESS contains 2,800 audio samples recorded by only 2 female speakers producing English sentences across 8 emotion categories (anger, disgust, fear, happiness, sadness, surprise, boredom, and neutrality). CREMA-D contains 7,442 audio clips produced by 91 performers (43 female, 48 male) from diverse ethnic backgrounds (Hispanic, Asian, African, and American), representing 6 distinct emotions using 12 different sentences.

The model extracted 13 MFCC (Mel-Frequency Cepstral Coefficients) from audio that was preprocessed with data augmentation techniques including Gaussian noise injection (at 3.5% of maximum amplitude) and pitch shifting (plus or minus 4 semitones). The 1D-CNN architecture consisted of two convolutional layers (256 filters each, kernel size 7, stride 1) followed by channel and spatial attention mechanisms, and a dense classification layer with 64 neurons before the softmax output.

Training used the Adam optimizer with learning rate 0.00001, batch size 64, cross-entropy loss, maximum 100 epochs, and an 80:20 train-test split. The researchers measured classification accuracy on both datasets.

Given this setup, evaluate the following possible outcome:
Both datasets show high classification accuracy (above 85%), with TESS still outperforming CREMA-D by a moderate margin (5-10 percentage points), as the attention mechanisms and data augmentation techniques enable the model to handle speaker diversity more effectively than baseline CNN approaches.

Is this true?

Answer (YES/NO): NO